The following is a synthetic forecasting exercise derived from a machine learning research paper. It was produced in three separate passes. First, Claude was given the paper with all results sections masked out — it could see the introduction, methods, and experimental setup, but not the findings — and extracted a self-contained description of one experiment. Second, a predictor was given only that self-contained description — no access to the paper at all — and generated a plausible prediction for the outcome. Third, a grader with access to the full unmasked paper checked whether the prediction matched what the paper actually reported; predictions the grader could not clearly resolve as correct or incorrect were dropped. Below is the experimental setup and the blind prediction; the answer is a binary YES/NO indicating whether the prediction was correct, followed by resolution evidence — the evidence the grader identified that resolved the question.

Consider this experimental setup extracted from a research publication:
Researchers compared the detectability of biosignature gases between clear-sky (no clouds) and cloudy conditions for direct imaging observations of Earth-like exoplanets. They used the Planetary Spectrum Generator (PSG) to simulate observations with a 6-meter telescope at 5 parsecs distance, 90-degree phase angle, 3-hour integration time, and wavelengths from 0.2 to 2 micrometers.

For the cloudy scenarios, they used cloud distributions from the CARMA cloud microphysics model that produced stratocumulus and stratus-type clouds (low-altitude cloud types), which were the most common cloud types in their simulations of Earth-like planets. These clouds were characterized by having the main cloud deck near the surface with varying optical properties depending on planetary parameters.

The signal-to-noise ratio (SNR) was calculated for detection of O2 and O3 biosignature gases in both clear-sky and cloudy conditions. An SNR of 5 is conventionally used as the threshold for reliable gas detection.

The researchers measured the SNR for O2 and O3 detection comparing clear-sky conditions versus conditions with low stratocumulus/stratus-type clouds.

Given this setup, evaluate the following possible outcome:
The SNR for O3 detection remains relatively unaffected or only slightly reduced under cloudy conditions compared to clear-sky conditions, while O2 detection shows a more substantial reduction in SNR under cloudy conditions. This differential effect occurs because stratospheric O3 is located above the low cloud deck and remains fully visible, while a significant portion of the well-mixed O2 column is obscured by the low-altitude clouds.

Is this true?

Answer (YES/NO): NO